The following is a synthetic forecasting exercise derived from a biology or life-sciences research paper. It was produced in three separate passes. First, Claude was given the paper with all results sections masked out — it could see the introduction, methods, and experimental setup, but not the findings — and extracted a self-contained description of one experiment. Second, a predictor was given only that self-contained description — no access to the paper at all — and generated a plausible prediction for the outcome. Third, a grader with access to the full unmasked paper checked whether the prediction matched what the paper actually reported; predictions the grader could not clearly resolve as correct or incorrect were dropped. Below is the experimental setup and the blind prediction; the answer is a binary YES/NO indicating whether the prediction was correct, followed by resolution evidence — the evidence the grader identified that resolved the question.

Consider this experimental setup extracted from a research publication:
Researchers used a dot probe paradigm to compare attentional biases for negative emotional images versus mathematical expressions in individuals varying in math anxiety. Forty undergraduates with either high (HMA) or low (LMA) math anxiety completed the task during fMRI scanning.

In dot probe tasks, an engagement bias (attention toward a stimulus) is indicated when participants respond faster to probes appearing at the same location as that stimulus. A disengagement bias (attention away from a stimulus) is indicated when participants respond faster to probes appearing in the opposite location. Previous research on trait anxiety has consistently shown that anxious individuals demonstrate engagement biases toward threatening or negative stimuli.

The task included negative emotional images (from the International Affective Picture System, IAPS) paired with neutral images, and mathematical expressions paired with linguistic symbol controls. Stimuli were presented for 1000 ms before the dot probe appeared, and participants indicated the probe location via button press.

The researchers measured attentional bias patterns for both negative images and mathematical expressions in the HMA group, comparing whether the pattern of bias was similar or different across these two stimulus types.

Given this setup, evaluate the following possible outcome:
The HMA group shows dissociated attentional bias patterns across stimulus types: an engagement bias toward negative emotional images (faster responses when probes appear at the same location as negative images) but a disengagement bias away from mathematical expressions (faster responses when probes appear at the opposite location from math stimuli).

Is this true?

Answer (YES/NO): YES